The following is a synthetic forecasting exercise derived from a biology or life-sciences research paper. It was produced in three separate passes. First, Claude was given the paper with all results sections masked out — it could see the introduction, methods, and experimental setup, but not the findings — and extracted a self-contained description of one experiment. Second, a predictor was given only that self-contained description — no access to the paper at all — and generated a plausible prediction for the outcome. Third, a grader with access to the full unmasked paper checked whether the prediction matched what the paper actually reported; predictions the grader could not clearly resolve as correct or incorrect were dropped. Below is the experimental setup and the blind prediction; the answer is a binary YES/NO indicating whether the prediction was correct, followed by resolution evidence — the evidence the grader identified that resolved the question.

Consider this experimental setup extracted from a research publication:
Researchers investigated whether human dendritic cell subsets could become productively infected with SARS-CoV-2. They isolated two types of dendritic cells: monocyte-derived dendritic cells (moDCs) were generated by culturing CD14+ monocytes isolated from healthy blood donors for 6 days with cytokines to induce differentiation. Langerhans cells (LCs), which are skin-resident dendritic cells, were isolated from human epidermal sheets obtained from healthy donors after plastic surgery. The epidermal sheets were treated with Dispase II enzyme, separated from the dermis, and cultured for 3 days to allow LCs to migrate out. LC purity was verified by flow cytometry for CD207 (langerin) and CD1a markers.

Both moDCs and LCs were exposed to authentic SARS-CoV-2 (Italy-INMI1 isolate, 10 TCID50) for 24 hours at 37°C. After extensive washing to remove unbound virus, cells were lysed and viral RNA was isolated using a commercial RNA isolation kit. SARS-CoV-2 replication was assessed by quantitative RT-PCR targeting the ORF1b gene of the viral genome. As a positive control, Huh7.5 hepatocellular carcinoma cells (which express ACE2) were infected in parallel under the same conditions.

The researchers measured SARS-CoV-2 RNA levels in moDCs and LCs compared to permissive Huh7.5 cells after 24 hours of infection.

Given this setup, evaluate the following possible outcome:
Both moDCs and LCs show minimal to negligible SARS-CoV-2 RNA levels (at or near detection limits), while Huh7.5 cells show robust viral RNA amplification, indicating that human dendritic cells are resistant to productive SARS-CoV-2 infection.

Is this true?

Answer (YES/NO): YES